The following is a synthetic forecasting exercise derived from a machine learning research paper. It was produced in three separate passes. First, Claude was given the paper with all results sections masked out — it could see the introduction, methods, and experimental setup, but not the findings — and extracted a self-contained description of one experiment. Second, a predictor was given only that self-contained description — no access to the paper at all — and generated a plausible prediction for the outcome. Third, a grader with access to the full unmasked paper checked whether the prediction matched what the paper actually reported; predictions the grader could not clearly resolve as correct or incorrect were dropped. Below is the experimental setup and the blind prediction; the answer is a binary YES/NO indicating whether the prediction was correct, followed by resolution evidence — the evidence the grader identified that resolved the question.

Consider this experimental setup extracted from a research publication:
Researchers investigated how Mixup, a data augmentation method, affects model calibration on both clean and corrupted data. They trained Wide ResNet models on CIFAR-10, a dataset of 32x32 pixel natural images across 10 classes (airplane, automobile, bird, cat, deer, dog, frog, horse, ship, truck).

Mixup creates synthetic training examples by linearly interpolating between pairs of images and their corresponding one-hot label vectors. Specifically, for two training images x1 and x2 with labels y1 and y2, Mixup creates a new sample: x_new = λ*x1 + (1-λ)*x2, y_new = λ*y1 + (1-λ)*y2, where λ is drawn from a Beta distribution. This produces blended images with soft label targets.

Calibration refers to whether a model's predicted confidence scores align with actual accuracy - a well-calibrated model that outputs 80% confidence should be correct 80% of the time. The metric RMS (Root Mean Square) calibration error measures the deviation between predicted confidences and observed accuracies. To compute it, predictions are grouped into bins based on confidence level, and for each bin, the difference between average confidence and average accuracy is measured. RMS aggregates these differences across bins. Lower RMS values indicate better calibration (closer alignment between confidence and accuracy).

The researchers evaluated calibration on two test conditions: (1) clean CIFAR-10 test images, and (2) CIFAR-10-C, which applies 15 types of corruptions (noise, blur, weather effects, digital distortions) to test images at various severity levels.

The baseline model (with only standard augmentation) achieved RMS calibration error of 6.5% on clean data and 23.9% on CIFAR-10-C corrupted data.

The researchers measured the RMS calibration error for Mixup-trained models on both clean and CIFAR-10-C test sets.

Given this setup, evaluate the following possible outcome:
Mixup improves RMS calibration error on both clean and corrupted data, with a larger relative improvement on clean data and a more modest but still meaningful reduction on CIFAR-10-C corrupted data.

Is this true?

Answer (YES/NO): NO